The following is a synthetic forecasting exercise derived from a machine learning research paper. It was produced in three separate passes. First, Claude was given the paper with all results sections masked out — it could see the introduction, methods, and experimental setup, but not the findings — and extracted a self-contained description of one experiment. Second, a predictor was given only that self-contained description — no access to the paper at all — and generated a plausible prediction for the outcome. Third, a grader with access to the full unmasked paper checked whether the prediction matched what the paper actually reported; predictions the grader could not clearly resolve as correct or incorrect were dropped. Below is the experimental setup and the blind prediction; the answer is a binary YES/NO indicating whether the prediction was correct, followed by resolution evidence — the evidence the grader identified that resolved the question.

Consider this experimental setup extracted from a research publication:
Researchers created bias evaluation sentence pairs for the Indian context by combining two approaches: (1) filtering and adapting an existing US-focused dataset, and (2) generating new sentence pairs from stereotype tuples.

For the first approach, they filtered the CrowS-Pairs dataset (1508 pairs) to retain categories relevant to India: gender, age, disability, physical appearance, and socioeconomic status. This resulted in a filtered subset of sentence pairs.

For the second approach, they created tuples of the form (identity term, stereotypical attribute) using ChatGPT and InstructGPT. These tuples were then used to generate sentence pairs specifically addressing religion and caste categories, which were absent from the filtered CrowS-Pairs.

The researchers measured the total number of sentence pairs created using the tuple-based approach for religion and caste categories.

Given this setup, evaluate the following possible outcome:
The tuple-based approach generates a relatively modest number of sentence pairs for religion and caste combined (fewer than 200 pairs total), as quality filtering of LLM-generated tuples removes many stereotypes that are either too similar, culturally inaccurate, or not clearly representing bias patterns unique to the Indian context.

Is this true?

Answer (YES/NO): NO